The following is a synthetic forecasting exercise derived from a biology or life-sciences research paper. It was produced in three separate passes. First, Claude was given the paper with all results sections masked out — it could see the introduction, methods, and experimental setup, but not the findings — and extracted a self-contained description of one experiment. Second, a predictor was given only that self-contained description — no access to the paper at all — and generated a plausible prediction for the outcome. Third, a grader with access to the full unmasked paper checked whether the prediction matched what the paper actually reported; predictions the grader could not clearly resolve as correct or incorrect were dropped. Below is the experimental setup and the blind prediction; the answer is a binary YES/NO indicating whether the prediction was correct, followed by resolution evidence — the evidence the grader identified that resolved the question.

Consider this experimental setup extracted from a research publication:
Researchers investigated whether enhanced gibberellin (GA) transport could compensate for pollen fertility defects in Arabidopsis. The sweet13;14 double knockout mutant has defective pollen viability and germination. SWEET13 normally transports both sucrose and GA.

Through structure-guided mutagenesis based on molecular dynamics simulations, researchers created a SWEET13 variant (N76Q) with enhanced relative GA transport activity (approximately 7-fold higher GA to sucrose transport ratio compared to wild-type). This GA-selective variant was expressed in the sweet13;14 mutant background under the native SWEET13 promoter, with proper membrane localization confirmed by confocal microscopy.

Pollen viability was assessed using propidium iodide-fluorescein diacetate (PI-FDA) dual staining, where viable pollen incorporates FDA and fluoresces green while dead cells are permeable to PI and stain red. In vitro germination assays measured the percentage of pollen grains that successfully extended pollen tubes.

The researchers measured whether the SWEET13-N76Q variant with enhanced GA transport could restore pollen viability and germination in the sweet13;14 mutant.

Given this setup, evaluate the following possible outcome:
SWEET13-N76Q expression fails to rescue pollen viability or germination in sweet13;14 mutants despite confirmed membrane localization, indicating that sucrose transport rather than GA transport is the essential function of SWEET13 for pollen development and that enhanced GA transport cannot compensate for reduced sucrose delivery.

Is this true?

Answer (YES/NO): YES